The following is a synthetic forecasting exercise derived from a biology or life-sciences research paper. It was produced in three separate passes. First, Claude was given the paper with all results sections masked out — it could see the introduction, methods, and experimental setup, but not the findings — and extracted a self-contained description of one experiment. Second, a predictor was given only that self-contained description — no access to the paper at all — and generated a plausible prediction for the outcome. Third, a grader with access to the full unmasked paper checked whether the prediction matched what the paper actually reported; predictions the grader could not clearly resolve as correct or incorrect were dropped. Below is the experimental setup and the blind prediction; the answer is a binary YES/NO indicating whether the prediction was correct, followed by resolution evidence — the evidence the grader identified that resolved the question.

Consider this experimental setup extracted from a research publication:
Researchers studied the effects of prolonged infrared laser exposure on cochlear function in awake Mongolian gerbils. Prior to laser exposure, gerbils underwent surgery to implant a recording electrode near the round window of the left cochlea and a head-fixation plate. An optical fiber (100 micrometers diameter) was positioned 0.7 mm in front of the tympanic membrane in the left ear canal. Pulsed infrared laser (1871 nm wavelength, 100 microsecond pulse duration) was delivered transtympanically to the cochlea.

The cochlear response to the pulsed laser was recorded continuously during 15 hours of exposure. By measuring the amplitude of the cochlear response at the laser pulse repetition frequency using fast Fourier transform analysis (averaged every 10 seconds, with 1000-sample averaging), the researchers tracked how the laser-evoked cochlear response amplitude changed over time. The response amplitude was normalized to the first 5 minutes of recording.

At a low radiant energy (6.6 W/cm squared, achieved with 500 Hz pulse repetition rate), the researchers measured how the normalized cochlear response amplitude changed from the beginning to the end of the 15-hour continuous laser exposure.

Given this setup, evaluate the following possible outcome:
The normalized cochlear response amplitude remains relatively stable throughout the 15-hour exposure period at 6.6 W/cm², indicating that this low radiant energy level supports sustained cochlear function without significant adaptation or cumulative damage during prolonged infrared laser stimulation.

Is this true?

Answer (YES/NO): YES